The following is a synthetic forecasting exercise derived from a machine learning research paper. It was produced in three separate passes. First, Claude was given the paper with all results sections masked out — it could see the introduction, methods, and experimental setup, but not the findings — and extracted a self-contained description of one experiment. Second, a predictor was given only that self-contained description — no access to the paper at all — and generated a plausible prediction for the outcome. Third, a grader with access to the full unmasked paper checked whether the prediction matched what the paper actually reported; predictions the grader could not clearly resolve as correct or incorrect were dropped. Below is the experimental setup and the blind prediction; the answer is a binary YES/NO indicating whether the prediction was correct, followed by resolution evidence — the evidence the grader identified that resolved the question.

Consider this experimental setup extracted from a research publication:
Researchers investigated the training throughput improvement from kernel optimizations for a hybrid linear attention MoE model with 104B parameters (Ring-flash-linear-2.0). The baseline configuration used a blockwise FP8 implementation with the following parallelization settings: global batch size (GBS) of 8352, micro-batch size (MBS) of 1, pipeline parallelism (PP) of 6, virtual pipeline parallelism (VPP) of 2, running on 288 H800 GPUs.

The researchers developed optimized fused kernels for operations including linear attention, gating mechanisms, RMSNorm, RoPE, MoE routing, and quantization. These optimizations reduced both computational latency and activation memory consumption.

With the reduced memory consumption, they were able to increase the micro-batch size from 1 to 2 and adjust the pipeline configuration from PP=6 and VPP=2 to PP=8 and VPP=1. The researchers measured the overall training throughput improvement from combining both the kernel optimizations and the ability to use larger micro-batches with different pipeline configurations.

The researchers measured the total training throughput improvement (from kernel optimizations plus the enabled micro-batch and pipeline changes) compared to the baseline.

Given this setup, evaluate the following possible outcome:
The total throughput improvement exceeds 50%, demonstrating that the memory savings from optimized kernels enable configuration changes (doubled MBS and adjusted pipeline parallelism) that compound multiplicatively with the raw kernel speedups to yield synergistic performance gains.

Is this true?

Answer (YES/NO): YES